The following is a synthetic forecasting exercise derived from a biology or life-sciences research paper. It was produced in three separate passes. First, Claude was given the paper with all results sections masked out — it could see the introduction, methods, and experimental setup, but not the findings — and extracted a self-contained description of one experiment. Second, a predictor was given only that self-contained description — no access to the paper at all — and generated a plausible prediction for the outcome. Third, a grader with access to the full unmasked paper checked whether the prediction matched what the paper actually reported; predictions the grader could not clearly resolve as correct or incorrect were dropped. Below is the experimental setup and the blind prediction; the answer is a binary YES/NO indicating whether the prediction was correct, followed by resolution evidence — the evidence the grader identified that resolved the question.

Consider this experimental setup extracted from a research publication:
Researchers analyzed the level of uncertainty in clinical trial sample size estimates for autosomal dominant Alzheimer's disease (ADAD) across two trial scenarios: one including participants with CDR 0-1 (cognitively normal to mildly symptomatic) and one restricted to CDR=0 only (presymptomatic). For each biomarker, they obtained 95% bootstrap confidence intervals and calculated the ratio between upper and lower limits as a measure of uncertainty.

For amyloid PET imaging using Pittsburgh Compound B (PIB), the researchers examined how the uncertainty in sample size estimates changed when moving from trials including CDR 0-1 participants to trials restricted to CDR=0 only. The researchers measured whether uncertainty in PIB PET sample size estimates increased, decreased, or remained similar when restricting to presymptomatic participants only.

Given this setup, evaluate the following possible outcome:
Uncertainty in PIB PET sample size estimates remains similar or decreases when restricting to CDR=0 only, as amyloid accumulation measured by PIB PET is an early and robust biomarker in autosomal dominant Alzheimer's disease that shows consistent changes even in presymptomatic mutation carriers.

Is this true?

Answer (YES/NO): YES